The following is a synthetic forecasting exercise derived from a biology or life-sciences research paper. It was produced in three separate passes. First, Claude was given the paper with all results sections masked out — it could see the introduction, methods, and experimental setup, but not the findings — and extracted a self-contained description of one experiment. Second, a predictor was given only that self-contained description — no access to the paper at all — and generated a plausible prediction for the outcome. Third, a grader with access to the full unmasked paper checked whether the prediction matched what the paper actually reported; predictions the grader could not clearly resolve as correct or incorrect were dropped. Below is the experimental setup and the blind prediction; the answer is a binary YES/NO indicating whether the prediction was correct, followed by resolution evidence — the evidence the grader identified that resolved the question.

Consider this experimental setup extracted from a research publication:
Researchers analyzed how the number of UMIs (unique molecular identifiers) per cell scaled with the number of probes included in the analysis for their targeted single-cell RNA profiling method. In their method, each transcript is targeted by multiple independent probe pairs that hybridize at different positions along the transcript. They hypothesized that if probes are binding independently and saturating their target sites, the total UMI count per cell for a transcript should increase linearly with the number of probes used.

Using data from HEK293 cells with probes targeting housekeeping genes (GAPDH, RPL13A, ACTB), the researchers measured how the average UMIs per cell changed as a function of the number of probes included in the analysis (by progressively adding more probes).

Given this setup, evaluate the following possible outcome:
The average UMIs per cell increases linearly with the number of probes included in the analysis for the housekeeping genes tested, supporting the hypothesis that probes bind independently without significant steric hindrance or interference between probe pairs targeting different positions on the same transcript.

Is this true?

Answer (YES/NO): YES